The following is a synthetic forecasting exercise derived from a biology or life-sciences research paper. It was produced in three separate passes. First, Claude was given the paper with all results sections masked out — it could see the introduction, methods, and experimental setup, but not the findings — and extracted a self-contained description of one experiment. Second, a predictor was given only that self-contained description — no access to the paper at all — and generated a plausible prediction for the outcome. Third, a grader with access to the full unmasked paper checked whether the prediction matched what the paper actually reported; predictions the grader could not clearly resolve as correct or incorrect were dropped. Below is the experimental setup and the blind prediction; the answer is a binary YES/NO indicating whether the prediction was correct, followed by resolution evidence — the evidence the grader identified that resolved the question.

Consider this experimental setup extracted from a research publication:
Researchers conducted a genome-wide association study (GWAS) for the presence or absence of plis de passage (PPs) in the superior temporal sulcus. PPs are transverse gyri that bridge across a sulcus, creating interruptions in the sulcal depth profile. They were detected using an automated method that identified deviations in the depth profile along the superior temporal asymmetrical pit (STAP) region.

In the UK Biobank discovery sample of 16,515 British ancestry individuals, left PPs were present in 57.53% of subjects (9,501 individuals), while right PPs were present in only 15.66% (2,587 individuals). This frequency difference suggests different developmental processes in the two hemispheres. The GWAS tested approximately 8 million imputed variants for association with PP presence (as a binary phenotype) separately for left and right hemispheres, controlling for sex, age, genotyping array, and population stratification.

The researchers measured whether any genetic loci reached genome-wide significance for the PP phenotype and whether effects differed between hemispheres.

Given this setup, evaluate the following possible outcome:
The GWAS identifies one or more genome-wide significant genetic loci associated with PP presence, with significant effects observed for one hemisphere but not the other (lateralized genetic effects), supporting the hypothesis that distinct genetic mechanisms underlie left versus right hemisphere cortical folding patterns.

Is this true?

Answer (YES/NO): NO